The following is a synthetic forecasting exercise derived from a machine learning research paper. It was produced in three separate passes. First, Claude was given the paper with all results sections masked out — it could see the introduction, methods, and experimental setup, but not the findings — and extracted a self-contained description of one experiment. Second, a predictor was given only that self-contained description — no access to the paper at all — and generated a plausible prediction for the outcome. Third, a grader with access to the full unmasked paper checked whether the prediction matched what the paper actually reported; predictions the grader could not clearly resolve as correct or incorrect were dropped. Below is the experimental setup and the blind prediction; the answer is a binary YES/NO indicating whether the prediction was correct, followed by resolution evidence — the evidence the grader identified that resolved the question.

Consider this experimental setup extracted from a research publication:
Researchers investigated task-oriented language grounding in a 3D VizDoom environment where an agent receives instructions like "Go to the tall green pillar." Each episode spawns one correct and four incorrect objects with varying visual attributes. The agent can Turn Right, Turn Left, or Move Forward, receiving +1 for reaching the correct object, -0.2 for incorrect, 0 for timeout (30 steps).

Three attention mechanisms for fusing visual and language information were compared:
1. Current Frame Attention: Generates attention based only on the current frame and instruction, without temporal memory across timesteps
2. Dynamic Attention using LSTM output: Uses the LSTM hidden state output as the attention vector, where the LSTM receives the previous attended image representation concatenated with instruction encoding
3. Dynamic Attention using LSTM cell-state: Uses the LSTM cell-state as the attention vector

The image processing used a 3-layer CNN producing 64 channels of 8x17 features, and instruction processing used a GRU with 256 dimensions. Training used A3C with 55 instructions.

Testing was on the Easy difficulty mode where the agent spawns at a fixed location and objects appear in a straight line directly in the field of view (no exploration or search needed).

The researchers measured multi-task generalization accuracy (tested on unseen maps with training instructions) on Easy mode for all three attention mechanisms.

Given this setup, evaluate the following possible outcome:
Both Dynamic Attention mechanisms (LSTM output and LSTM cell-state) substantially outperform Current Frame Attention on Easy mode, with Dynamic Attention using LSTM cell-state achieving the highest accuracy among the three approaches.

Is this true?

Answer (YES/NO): NO